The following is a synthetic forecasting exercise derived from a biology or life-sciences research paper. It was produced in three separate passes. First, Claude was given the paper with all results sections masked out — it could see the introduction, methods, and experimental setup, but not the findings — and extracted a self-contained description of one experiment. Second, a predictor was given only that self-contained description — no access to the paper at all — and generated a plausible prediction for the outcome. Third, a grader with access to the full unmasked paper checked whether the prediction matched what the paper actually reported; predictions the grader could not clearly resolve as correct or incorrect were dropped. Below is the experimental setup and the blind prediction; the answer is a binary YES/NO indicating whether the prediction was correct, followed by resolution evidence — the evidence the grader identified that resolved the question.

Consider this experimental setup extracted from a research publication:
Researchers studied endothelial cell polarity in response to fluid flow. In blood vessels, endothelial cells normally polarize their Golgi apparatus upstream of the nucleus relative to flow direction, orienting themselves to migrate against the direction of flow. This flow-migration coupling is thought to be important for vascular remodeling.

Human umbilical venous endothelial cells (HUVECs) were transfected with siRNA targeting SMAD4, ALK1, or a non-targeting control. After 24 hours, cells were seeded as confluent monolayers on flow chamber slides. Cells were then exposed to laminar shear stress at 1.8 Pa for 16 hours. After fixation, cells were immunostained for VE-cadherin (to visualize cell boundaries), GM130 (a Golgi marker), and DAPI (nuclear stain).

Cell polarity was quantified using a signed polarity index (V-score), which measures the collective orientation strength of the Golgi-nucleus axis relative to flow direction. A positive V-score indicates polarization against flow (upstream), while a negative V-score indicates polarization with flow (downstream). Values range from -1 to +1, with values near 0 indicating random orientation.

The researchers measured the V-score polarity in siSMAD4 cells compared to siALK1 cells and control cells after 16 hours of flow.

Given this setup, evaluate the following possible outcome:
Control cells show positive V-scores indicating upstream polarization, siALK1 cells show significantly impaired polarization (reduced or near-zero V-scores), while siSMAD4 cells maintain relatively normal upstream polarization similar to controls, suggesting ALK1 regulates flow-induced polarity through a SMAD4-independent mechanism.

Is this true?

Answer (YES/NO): NO